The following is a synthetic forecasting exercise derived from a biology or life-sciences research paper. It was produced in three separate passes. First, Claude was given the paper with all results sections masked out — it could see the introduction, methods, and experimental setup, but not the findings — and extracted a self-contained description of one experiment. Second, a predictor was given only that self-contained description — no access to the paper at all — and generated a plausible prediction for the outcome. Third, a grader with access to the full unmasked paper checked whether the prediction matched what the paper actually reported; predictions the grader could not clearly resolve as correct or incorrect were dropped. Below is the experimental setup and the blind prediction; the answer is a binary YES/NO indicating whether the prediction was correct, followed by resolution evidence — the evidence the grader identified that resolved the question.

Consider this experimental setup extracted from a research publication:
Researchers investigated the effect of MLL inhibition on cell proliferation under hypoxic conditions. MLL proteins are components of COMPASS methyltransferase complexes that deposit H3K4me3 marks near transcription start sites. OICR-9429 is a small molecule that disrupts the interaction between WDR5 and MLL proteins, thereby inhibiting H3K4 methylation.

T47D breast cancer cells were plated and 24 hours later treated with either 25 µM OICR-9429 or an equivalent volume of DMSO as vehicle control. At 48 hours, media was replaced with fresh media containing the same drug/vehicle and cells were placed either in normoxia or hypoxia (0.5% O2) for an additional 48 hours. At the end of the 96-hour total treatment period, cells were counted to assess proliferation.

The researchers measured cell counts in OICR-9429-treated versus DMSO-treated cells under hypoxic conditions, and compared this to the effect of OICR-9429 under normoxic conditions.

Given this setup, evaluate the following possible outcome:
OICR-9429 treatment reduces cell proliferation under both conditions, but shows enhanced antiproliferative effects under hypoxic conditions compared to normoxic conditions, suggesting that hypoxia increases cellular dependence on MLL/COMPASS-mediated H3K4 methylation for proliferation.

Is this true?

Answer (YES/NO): YES